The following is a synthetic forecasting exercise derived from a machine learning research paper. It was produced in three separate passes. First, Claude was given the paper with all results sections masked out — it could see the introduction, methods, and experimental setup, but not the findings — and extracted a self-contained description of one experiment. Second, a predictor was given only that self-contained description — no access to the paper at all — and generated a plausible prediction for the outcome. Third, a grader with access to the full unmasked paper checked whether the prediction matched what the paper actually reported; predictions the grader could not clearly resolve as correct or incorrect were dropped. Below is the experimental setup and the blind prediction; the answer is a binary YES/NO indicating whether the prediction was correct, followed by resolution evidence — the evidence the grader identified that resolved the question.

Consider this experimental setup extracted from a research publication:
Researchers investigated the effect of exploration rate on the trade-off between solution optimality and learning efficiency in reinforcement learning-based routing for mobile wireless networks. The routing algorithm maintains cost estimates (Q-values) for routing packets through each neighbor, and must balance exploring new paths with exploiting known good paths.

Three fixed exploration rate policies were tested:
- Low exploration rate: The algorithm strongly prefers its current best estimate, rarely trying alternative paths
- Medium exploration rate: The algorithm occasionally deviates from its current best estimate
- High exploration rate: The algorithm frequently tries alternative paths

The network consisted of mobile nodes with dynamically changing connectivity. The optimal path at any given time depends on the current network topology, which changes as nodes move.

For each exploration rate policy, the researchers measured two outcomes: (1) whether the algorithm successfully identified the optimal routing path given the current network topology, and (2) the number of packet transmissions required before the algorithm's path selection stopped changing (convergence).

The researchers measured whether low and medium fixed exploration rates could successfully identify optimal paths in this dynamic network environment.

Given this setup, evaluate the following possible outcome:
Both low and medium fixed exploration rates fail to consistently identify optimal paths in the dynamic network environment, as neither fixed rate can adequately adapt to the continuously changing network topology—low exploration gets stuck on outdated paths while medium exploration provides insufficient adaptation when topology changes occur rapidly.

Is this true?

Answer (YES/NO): YES